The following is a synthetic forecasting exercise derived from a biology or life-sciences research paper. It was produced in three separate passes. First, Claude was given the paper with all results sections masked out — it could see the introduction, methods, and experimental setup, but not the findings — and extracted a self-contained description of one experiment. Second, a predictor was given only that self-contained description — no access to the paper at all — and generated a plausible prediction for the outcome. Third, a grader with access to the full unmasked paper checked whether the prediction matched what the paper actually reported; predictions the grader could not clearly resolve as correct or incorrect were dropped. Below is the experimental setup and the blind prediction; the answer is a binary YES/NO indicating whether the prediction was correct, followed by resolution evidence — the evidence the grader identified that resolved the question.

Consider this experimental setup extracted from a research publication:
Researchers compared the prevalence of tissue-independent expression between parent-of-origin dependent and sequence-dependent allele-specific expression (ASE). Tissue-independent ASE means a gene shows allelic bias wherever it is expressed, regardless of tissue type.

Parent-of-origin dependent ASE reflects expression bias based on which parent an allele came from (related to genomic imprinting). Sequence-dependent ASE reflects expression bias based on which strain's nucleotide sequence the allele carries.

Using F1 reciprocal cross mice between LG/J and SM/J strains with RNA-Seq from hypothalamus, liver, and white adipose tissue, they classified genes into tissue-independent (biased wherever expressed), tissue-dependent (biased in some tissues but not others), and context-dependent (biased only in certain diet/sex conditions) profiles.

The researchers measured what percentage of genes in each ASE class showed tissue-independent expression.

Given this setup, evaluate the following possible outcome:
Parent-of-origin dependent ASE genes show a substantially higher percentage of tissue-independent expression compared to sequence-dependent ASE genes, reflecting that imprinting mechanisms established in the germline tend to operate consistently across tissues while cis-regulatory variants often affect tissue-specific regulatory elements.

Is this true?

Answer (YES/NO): YES